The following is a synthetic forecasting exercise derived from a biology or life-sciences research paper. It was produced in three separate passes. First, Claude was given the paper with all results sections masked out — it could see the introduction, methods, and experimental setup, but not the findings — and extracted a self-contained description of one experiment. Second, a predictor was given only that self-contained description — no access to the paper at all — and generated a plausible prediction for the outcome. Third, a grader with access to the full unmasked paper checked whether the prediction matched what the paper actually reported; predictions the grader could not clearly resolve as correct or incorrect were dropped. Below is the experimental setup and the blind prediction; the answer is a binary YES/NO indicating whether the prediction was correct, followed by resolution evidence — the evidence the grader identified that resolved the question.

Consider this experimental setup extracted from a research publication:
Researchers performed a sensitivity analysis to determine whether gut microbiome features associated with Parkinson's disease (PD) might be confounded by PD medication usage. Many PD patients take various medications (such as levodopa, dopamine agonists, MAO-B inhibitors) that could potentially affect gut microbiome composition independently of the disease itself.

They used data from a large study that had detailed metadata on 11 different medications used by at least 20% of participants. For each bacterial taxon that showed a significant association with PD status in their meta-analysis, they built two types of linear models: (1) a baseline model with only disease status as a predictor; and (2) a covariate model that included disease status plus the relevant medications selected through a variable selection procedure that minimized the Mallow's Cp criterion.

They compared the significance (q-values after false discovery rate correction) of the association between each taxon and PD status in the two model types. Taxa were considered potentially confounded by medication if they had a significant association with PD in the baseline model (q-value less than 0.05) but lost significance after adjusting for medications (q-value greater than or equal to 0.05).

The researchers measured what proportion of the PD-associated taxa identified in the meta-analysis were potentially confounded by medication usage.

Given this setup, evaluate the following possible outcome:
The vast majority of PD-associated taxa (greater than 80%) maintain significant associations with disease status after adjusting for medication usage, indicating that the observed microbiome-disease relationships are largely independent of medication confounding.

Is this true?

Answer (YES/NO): NO